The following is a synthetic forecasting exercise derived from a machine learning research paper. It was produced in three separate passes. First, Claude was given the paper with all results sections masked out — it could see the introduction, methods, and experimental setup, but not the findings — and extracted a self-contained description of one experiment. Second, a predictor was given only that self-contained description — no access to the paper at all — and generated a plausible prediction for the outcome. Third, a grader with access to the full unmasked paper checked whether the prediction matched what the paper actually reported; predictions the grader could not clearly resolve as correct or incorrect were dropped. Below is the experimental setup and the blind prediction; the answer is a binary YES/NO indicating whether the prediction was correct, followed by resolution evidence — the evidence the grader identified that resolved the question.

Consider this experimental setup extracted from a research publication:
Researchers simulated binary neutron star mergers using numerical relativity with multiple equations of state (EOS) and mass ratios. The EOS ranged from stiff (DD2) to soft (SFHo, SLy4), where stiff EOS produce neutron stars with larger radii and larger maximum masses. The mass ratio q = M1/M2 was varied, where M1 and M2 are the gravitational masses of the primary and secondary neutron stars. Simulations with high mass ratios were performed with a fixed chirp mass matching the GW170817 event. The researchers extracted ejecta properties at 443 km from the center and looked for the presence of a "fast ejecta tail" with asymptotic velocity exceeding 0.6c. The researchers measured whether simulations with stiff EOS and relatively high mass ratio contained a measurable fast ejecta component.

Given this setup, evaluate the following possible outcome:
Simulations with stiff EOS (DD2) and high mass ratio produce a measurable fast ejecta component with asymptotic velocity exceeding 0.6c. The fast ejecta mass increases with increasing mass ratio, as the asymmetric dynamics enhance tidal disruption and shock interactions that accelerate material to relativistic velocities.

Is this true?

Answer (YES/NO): NO